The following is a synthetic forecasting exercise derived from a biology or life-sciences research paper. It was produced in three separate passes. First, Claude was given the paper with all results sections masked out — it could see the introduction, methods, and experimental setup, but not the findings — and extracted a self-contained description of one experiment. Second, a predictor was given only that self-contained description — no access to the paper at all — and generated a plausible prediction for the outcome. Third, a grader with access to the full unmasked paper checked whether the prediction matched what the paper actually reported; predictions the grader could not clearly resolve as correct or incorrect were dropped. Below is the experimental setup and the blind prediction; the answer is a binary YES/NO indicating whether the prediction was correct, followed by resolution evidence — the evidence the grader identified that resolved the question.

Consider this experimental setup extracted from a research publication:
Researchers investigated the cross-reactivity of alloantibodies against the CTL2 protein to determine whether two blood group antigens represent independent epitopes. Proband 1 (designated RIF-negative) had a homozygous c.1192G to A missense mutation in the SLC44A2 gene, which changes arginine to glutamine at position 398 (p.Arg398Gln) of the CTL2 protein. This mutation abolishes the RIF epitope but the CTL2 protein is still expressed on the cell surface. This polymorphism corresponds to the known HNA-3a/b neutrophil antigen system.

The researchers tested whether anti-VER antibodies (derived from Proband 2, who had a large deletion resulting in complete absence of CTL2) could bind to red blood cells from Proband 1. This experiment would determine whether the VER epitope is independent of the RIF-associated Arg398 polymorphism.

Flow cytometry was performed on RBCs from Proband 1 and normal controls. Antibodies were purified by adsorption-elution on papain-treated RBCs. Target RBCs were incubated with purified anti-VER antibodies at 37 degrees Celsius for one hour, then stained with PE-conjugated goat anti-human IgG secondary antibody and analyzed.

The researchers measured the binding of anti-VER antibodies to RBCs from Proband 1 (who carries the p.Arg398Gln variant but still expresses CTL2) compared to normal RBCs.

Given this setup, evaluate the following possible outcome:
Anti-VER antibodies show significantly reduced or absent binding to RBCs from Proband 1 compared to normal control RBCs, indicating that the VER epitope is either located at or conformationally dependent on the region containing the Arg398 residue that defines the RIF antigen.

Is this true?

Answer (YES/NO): NO